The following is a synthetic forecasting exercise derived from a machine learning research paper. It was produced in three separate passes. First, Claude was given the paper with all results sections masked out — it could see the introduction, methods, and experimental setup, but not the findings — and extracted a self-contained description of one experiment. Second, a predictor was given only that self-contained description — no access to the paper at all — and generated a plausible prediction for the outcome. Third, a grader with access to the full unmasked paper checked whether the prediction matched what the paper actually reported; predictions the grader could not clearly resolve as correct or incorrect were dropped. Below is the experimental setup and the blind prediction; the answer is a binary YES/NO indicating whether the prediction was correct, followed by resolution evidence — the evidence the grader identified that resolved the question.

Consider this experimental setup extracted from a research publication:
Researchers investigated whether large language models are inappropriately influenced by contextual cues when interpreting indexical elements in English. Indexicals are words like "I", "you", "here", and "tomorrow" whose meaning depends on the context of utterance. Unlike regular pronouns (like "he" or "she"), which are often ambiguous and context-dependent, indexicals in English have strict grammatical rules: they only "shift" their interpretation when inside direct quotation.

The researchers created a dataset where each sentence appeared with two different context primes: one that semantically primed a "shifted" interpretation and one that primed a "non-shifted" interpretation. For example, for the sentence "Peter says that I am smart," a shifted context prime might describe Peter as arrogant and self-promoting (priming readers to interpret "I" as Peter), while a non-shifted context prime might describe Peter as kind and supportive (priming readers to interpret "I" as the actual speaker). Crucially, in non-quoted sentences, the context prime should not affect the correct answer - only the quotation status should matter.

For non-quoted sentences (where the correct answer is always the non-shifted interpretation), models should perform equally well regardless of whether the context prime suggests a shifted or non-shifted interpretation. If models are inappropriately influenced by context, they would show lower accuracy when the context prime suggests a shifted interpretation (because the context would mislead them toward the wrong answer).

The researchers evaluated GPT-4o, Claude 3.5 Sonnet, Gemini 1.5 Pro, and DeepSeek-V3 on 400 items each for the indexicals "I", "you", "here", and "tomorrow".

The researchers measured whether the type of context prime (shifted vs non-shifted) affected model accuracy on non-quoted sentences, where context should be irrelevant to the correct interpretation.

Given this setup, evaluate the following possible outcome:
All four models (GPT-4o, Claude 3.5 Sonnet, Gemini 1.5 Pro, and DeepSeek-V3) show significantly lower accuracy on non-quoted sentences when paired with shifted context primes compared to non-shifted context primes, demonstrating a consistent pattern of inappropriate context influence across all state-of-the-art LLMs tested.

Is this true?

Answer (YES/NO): NO